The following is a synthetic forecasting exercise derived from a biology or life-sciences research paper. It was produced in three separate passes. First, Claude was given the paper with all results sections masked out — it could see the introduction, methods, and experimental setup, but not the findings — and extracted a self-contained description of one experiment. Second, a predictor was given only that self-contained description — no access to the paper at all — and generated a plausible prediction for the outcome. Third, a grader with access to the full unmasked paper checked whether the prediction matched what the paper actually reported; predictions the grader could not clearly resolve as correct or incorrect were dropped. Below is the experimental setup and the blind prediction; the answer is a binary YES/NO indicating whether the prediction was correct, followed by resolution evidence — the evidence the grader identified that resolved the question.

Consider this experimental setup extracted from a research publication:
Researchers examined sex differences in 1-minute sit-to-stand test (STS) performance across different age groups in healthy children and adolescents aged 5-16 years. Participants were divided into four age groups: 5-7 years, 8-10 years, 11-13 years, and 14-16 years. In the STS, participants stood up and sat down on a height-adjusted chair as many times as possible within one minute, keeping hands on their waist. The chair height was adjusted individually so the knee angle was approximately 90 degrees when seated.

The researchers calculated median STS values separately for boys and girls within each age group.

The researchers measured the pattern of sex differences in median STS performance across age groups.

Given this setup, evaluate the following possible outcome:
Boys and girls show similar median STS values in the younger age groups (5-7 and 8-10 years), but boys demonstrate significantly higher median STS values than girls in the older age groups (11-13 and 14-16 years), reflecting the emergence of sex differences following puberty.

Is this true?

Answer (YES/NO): NO